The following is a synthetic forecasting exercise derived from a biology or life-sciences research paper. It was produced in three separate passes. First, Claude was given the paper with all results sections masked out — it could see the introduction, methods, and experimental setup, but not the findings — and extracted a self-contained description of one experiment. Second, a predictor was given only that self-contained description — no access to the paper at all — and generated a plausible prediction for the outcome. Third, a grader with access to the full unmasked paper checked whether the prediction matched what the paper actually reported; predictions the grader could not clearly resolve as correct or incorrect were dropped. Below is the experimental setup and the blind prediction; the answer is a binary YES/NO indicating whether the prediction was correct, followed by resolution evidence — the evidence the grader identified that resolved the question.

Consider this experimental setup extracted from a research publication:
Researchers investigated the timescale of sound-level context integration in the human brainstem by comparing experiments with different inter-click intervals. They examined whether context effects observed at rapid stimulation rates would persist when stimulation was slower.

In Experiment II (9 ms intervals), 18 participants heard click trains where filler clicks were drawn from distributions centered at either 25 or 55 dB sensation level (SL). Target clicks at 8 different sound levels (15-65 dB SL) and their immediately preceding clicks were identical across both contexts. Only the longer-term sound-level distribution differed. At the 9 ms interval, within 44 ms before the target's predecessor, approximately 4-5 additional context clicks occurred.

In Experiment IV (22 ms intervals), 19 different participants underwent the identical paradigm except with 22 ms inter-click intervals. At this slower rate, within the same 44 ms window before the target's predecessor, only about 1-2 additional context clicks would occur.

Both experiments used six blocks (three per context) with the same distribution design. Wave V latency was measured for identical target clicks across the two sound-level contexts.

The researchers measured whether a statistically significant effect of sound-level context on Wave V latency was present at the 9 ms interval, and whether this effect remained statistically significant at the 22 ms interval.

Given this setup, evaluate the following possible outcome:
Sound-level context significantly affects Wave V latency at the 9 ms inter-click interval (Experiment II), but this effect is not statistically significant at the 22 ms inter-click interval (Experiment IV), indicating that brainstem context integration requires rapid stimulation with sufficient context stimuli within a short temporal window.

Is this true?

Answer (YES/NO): YES